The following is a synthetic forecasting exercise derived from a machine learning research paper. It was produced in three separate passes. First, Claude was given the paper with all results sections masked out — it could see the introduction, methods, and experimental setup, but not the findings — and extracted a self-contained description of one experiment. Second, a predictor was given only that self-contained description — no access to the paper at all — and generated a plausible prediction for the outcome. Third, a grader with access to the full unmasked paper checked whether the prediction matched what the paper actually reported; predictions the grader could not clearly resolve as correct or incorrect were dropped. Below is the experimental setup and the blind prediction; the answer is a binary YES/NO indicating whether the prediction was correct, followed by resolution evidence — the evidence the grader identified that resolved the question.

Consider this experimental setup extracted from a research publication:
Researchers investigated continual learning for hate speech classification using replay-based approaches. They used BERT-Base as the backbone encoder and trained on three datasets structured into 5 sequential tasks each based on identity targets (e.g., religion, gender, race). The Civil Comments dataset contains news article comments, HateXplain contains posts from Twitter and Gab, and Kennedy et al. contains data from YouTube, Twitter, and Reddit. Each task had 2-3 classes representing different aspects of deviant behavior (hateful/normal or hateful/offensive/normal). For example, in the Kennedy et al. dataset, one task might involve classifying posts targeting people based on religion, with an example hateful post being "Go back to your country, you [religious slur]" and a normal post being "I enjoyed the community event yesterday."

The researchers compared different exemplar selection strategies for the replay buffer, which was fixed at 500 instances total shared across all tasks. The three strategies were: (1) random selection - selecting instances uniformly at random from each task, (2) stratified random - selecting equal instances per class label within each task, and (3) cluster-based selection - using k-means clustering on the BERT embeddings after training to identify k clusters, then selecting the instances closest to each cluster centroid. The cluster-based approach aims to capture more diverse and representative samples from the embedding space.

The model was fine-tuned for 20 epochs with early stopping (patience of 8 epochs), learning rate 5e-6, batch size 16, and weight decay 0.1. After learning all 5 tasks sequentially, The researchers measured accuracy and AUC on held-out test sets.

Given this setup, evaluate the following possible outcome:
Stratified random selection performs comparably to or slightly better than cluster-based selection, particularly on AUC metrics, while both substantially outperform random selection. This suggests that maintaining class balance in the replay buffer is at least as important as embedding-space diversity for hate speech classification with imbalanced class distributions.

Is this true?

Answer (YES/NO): NO